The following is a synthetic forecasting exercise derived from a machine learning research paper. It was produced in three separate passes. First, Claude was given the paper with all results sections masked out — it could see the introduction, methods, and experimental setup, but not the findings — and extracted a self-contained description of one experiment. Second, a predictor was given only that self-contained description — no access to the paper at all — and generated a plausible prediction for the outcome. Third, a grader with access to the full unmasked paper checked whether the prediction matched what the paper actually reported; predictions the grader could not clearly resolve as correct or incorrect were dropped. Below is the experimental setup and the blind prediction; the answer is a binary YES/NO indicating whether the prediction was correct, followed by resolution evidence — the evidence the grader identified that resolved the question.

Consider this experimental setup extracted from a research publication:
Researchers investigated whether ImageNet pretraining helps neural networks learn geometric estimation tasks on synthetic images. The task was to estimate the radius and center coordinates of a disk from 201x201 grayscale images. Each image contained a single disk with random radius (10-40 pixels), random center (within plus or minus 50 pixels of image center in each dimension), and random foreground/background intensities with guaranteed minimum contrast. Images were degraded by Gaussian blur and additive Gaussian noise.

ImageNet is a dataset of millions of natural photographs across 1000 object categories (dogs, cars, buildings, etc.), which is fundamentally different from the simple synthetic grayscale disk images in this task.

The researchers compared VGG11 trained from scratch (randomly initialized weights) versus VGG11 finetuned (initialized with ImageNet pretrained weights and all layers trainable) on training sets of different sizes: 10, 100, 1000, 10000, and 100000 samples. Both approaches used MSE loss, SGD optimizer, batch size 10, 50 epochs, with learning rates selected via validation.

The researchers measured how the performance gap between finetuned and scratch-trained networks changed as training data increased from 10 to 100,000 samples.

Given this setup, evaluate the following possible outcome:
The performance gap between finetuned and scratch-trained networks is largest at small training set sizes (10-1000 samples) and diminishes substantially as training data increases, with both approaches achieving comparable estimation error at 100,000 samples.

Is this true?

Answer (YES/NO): YES